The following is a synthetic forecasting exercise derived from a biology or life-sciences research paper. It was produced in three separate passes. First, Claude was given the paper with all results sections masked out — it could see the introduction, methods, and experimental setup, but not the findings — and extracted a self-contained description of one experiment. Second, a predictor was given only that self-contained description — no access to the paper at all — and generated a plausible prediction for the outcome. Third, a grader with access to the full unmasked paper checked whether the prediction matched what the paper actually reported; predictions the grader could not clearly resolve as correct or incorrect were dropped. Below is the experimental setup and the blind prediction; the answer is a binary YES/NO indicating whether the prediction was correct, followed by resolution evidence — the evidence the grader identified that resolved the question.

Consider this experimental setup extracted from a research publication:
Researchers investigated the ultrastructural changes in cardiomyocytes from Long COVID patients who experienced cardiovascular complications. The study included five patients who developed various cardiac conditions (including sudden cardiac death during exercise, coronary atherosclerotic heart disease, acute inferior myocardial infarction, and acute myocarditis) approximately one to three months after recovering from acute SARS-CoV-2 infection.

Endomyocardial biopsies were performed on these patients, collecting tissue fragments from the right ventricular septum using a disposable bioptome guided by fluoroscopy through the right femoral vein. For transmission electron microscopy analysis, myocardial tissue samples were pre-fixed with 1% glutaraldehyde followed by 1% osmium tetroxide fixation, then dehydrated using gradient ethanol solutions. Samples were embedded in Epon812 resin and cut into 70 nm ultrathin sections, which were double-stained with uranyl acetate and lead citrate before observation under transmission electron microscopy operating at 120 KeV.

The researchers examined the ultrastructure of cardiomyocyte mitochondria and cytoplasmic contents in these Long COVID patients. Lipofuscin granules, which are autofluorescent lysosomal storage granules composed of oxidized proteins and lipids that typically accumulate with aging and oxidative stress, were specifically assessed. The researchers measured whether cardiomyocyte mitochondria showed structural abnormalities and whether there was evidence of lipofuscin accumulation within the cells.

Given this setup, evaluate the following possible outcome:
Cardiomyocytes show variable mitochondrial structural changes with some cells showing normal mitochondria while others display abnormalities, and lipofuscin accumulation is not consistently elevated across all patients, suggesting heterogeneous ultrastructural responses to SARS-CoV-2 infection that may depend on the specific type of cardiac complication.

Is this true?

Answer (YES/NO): NO